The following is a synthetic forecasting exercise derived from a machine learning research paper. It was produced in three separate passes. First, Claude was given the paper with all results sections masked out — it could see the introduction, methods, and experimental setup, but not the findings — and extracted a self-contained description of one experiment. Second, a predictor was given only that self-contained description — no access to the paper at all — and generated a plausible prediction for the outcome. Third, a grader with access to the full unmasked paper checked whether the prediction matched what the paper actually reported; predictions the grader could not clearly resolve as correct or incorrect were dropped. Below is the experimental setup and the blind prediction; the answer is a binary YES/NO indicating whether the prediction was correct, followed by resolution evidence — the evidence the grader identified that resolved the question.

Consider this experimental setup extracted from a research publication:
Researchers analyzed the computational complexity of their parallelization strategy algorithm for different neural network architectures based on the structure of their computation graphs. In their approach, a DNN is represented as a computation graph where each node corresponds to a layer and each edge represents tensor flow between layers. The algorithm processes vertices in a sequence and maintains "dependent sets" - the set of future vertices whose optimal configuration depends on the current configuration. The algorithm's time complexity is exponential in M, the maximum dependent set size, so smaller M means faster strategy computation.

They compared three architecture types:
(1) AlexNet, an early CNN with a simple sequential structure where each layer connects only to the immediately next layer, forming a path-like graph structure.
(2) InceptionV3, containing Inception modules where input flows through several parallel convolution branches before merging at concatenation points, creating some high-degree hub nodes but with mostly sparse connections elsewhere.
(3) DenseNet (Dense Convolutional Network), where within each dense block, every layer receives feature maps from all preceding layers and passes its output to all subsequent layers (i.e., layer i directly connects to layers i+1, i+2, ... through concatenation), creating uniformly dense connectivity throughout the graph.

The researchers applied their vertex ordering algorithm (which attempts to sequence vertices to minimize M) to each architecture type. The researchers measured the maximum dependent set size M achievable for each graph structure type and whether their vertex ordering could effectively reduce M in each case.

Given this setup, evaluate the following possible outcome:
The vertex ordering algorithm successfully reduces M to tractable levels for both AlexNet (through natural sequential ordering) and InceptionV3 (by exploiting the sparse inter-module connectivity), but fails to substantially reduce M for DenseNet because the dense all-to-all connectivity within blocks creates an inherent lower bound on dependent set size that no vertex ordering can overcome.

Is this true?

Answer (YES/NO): YES